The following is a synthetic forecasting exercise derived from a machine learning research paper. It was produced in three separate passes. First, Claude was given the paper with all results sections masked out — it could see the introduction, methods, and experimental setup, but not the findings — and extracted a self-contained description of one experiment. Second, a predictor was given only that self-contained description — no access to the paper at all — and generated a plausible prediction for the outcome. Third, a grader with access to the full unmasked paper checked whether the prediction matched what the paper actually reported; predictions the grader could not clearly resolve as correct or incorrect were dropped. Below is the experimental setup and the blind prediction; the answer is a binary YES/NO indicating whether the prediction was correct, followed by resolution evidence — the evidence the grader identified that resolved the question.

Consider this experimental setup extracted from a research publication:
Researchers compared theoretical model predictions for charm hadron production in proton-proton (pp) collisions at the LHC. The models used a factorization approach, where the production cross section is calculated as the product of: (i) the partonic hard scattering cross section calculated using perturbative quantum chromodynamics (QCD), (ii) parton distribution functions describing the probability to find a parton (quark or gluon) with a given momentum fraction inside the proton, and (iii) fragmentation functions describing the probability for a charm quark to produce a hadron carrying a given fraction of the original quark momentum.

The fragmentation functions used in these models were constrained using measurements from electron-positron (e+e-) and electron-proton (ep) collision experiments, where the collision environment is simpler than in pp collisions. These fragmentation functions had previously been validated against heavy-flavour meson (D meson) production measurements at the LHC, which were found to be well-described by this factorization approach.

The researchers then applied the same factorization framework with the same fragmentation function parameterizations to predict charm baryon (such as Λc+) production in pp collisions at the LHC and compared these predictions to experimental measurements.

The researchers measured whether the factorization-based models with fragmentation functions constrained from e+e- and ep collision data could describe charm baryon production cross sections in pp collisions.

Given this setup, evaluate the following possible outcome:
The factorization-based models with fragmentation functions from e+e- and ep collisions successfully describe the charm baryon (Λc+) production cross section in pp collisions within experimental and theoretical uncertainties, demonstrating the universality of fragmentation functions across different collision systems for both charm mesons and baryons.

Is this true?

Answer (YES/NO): NO